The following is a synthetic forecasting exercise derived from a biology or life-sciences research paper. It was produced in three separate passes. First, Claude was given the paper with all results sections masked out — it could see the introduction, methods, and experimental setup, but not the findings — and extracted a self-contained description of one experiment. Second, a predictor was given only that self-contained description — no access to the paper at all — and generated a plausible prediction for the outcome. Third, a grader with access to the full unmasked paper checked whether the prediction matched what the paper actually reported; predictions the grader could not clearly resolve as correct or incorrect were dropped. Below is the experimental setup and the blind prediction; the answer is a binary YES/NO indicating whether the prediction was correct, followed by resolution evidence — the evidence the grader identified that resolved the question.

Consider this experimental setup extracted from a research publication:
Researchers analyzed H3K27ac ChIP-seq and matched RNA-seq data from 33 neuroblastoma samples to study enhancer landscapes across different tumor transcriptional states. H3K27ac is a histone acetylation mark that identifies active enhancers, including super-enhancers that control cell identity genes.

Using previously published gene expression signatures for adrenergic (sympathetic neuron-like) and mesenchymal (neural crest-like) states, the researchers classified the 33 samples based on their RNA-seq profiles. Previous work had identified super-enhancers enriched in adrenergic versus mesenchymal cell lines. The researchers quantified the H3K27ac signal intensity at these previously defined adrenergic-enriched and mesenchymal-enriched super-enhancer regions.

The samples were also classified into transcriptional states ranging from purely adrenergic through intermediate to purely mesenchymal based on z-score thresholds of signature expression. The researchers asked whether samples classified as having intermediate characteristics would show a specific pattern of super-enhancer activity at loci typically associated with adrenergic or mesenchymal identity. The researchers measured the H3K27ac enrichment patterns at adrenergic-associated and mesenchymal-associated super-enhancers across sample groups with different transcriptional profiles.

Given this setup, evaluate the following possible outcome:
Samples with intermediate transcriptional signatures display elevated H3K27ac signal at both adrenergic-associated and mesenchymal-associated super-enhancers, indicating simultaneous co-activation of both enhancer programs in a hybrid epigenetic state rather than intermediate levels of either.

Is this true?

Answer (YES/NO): NO